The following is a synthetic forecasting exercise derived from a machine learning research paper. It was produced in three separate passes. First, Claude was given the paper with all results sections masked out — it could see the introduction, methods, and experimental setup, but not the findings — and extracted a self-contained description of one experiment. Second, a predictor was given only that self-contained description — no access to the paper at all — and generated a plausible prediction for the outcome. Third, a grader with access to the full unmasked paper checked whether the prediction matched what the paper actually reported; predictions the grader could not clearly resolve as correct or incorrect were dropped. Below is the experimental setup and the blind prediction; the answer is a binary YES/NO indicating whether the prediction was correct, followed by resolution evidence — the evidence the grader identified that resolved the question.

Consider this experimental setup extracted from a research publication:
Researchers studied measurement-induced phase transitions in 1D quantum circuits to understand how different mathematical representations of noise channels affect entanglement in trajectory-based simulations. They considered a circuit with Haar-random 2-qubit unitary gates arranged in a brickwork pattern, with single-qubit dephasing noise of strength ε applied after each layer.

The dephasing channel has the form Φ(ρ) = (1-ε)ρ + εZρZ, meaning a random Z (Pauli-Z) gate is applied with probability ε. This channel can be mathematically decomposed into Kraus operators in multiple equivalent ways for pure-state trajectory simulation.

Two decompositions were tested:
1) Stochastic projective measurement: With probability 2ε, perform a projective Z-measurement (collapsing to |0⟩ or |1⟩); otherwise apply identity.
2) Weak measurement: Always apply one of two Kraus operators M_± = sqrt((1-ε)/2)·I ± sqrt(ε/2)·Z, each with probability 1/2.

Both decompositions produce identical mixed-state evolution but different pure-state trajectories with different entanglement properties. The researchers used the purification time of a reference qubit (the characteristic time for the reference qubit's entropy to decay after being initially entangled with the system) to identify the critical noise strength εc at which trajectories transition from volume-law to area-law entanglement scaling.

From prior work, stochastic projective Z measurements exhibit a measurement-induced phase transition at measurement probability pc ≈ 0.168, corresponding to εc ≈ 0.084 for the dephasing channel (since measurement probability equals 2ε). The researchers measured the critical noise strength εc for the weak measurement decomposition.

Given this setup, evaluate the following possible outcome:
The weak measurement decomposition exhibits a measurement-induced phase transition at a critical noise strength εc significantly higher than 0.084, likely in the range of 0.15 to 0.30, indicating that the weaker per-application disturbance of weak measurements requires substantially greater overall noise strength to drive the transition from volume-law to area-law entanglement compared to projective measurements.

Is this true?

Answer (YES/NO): NO